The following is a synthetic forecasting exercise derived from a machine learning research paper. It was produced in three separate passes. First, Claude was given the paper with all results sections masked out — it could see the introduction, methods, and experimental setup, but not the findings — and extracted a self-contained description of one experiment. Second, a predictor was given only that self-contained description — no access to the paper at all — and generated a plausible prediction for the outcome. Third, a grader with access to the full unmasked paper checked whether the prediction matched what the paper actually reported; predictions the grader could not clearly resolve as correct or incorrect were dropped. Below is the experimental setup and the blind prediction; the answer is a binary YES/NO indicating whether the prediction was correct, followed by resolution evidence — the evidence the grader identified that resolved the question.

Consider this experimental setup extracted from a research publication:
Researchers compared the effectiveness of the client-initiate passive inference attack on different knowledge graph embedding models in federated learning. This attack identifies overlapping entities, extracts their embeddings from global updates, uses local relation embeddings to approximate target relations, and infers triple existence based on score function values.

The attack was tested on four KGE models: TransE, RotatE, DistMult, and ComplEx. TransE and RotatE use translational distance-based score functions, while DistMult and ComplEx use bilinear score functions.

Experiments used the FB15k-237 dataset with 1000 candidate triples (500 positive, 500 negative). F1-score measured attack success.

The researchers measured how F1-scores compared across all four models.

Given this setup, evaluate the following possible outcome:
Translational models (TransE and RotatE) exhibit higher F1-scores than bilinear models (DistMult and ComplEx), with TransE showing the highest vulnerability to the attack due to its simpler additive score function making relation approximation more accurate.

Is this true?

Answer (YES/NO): NO